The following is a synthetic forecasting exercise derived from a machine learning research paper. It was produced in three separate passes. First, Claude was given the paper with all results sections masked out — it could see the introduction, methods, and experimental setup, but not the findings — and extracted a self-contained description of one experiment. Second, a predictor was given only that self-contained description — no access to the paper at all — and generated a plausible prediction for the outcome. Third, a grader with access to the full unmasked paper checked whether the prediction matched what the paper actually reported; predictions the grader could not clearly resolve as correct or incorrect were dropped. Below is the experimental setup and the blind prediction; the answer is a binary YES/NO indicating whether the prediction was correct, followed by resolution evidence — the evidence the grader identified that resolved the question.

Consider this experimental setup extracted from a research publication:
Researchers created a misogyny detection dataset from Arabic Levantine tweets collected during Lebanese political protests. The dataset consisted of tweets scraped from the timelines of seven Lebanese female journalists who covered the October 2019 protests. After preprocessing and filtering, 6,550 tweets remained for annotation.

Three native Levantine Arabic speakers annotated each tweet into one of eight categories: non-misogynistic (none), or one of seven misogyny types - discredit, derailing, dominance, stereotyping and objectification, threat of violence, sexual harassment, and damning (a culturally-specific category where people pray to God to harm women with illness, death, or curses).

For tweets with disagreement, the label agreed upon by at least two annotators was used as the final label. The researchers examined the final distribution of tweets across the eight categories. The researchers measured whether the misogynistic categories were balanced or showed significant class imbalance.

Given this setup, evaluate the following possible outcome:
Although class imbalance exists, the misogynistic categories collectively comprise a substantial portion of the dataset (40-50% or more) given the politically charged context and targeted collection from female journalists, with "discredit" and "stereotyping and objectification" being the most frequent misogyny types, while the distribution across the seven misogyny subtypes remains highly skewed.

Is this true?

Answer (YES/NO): YES